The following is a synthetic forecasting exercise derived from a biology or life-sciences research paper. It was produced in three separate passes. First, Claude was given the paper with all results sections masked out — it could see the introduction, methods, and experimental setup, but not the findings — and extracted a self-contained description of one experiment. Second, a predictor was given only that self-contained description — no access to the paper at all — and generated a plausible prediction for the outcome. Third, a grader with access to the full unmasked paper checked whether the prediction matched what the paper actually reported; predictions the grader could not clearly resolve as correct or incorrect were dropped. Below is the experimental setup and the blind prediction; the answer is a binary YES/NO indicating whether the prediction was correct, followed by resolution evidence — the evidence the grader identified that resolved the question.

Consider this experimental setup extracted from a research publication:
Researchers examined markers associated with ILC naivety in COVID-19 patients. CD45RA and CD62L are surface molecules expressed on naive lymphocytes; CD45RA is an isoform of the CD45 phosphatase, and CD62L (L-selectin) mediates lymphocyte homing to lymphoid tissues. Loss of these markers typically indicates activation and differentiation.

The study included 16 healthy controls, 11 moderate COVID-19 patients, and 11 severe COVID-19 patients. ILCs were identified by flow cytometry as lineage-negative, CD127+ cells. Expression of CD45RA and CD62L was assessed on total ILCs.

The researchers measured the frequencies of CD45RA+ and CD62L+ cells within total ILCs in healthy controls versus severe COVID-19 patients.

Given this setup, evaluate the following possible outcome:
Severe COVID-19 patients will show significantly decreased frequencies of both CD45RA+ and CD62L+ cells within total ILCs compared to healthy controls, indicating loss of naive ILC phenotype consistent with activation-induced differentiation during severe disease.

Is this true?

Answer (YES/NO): YES